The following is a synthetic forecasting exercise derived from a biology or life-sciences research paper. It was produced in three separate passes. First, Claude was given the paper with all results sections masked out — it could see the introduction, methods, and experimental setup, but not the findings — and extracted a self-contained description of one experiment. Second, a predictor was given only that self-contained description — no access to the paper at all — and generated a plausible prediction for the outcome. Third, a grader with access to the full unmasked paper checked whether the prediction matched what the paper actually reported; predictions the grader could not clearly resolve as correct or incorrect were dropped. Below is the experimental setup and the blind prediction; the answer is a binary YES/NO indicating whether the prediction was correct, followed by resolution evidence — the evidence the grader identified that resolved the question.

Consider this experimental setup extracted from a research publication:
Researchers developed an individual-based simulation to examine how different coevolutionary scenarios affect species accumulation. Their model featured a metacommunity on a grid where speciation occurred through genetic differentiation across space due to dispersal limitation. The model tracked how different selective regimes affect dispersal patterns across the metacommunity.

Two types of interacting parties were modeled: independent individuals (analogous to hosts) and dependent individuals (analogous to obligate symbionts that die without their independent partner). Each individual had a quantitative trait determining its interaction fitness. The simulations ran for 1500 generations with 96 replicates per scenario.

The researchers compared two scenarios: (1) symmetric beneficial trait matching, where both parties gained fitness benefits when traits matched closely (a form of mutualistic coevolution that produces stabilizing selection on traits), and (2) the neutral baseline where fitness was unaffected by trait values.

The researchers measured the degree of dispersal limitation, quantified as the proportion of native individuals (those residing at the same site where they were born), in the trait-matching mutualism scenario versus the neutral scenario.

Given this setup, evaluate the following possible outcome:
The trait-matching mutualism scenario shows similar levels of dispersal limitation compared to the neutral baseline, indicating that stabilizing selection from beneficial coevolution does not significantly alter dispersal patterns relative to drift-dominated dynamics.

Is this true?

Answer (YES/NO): NO